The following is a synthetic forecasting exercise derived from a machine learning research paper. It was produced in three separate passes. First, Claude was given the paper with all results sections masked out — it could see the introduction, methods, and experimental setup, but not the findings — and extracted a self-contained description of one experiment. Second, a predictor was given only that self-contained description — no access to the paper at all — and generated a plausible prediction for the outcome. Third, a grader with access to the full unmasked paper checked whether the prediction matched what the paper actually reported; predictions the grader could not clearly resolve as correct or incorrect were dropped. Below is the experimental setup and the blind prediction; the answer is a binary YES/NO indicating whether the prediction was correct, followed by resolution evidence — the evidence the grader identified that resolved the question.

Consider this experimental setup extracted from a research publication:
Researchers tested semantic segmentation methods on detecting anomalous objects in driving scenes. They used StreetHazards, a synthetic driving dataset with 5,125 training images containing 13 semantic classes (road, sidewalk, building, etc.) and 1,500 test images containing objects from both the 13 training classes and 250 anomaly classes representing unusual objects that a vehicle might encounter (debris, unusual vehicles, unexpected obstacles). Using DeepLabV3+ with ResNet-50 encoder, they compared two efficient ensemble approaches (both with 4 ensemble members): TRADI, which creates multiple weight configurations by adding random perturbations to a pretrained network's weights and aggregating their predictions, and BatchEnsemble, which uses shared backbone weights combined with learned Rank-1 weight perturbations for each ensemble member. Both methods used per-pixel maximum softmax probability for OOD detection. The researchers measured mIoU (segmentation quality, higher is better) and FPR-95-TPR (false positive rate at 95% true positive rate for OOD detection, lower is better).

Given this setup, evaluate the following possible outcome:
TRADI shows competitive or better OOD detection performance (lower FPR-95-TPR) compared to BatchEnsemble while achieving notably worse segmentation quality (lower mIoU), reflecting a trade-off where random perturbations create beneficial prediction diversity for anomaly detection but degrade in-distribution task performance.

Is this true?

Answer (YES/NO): NO